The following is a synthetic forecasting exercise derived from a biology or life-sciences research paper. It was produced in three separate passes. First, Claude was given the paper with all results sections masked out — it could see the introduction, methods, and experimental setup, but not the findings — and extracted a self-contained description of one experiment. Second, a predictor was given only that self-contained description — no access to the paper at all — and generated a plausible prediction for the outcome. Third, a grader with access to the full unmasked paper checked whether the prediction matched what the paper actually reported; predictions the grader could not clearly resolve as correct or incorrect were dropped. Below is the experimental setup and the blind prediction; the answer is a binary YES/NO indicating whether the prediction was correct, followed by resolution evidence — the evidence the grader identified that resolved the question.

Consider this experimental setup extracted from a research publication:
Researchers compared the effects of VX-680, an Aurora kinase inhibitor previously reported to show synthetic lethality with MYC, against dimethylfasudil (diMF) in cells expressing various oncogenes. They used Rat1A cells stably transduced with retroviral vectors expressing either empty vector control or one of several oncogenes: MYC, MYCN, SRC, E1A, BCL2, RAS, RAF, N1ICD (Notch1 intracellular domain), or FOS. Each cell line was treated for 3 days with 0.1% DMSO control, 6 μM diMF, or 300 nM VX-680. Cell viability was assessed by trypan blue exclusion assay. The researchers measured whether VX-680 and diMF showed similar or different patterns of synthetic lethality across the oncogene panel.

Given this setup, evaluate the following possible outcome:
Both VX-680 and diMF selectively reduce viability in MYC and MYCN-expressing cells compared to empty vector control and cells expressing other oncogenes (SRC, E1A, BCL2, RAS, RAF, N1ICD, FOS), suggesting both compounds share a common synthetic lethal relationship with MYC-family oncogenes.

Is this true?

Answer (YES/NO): NO